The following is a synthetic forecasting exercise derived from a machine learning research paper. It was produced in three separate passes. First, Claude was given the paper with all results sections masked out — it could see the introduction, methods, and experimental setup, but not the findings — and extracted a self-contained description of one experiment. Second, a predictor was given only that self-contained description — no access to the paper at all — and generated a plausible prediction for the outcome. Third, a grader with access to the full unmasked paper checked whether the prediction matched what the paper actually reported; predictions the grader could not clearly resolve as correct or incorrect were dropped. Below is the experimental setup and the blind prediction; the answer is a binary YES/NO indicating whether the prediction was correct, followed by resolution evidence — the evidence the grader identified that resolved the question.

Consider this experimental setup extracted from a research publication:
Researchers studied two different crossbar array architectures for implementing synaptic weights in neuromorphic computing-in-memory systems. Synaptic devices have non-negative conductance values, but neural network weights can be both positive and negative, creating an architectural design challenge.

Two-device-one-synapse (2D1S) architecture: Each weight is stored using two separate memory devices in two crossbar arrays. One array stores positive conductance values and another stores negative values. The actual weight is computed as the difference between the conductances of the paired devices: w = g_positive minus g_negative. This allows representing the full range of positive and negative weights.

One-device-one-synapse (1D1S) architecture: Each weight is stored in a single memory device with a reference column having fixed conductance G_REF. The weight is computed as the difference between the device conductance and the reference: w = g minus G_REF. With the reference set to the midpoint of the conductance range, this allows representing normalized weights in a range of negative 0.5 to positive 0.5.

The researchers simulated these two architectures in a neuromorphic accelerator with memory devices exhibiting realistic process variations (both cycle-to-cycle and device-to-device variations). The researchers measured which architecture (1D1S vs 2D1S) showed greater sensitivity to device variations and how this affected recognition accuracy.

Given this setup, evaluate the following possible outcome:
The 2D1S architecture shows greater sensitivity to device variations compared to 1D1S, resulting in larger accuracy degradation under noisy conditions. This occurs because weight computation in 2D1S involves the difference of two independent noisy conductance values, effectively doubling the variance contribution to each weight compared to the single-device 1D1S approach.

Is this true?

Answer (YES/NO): NO